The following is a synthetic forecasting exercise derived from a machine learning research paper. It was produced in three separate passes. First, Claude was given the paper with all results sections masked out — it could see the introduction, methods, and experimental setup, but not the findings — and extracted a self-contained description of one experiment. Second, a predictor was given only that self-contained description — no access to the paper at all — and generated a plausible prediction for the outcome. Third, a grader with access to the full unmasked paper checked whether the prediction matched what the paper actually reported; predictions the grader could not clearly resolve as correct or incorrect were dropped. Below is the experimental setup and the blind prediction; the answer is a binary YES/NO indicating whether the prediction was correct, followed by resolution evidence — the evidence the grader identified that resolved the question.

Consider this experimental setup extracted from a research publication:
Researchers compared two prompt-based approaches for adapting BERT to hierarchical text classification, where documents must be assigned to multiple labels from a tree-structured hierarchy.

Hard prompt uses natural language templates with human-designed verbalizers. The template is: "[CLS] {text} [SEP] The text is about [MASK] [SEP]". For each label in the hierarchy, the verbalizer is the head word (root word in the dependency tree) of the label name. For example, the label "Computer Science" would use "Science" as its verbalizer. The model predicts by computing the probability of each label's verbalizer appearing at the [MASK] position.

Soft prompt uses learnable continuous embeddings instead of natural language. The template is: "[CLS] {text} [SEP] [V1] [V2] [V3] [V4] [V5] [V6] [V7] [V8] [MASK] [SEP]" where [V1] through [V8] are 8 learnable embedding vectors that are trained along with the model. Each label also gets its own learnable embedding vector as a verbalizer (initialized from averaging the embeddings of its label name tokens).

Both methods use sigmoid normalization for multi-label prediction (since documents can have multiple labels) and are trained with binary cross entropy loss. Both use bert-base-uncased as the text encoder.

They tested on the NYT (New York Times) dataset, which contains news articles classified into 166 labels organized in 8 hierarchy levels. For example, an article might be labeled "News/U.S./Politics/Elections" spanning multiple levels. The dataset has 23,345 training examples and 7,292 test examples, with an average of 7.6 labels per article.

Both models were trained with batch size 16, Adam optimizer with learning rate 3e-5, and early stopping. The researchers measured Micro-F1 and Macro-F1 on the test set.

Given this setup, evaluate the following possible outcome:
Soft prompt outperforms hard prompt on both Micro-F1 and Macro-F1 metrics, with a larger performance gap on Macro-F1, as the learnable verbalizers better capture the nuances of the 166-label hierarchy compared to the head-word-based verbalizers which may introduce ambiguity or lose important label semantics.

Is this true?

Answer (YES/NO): NO